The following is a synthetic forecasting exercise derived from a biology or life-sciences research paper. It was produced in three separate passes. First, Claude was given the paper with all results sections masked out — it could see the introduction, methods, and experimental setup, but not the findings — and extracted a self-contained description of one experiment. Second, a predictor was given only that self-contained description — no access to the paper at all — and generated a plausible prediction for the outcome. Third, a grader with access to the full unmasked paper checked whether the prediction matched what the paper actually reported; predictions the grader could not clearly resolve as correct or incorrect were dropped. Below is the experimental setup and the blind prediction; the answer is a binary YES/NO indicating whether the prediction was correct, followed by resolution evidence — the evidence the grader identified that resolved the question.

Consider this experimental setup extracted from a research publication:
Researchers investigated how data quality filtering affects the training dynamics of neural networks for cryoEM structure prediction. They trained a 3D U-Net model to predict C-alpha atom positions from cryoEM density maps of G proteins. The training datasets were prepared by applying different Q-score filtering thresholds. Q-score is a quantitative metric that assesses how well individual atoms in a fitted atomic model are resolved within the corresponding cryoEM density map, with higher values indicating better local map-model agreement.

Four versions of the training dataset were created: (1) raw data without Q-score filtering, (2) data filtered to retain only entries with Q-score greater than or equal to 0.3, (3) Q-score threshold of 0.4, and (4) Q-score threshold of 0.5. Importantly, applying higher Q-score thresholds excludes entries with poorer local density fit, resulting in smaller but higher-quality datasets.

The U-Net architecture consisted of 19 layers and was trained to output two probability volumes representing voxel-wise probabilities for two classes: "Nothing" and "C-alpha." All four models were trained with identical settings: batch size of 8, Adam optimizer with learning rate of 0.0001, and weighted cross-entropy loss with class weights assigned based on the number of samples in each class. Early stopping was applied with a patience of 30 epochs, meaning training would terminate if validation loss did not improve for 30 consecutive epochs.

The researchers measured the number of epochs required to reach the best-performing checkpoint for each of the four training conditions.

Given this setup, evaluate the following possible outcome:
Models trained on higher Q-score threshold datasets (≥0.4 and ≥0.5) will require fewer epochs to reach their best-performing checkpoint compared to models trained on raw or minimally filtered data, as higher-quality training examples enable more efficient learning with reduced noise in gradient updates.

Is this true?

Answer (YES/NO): YES